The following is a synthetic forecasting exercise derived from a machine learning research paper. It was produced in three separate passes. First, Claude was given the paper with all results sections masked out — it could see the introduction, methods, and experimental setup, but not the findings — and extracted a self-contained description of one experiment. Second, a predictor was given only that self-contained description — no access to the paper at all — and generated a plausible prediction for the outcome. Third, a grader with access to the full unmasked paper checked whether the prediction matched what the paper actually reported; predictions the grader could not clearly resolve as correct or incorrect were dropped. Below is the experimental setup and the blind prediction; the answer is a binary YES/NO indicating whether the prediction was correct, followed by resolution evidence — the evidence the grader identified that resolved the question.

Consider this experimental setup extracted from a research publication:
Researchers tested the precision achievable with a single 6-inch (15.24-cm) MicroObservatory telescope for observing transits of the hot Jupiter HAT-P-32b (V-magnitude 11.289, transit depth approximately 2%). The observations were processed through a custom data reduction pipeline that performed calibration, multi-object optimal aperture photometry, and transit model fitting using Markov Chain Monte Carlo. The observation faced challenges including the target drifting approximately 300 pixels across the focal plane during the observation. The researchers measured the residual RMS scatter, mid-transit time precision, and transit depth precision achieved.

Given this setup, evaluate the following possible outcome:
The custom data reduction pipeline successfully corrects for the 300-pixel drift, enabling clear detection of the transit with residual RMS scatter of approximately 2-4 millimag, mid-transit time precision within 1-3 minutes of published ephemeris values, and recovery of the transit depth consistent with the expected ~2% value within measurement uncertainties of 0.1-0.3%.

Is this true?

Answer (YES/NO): NO